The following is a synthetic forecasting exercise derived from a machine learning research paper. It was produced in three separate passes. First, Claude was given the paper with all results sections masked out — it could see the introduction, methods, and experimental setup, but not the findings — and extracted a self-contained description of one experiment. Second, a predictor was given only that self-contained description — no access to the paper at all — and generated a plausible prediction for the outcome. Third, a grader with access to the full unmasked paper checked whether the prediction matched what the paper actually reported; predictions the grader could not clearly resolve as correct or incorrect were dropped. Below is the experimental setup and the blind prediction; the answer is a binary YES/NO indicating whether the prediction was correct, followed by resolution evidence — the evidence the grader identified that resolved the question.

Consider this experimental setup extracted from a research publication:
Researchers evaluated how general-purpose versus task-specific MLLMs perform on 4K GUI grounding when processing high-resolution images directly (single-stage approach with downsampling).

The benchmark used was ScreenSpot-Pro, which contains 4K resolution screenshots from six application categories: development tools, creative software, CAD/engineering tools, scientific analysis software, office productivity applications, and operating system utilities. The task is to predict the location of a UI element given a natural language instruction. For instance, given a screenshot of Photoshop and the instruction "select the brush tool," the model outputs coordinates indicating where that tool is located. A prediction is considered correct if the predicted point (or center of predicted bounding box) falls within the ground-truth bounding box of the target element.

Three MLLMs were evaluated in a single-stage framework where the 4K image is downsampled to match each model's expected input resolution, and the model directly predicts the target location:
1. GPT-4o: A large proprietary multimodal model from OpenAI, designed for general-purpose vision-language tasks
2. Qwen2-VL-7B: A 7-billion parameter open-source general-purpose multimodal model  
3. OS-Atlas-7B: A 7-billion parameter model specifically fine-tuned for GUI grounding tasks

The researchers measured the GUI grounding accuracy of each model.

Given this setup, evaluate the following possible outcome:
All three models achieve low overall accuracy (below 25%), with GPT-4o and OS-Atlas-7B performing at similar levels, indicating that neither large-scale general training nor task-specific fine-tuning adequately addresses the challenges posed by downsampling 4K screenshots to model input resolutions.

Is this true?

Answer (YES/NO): NO